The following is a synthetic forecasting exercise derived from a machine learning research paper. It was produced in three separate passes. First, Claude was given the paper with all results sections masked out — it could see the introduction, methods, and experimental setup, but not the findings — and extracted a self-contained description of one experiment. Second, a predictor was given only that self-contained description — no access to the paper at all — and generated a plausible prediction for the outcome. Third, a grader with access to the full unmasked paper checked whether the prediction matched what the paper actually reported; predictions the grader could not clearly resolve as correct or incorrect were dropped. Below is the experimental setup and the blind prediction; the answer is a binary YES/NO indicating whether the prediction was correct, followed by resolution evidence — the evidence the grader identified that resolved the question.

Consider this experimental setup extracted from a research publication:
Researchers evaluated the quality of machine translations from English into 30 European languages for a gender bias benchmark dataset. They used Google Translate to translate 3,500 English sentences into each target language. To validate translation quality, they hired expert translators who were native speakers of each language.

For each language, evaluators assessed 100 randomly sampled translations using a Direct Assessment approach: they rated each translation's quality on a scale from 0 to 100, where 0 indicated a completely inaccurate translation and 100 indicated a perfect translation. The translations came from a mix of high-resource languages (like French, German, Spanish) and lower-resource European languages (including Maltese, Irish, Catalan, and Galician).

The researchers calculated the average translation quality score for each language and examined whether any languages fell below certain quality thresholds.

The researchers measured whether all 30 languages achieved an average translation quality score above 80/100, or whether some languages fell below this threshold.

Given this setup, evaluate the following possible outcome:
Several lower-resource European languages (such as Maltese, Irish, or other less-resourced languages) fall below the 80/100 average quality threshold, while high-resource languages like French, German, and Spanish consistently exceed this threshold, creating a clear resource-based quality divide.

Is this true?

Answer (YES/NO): NO